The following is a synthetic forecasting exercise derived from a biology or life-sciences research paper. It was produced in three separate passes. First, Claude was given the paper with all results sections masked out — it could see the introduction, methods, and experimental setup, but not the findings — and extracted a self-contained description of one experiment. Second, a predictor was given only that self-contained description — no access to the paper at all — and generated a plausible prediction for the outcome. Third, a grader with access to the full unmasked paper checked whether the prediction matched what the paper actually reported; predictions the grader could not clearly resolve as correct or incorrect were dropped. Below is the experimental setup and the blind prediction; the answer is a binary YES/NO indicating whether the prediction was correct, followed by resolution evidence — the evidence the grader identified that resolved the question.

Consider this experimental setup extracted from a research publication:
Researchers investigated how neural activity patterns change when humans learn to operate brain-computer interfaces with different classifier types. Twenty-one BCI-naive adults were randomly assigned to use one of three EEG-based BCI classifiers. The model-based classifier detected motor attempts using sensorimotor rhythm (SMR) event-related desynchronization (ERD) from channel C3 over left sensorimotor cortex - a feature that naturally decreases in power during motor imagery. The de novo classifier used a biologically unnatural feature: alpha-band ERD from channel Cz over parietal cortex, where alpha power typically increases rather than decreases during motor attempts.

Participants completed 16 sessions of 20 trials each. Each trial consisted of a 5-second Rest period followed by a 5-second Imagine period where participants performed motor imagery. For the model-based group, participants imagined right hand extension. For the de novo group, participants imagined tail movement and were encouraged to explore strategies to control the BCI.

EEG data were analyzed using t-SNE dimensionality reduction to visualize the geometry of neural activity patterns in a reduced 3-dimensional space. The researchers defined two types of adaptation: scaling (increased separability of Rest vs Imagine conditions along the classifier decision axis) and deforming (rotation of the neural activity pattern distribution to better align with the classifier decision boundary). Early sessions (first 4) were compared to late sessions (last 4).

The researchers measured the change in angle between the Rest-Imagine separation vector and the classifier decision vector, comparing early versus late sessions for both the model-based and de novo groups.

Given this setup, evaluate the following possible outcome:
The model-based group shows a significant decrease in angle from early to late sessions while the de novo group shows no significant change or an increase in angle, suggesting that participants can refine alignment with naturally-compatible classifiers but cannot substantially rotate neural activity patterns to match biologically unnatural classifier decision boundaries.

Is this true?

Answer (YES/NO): NO